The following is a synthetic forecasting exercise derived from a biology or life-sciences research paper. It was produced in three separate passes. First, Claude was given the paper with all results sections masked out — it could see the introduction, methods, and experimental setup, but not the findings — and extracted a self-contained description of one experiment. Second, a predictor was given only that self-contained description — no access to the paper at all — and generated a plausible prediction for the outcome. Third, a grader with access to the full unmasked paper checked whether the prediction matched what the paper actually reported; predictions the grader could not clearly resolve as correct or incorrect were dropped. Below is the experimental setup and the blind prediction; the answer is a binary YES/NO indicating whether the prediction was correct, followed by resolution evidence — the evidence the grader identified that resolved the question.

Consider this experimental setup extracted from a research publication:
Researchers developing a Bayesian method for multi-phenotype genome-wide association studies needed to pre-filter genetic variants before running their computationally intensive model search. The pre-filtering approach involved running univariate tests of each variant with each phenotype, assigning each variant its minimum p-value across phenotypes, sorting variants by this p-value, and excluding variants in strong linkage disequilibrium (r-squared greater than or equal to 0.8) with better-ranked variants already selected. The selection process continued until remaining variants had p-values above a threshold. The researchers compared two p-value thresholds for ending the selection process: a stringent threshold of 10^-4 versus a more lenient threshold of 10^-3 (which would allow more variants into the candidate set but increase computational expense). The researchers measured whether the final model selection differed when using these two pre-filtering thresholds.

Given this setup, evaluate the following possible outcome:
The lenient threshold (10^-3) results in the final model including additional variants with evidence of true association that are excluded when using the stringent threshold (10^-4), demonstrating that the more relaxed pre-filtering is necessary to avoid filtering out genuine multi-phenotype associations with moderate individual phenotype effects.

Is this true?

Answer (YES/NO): NO